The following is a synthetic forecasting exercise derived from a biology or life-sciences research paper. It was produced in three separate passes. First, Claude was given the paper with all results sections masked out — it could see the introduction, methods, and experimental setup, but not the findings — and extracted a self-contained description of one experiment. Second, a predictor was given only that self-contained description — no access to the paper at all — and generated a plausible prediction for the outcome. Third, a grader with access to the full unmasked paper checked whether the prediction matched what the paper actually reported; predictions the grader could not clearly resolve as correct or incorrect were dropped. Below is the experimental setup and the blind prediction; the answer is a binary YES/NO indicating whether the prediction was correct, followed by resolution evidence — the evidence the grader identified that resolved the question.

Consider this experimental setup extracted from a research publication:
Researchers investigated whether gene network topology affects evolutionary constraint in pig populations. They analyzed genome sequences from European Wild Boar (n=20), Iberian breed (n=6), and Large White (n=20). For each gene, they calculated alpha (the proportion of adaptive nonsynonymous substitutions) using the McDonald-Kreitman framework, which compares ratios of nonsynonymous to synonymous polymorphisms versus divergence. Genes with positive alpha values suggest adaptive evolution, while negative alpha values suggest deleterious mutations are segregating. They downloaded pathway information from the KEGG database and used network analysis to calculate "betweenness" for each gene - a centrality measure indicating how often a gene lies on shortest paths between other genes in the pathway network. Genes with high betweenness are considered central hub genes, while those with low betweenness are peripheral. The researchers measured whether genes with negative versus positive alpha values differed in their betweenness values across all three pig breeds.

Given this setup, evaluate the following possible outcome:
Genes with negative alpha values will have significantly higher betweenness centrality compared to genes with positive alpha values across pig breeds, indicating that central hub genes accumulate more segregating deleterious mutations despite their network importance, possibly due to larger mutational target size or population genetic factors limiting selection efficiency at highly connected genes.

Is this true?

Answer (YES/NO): NO